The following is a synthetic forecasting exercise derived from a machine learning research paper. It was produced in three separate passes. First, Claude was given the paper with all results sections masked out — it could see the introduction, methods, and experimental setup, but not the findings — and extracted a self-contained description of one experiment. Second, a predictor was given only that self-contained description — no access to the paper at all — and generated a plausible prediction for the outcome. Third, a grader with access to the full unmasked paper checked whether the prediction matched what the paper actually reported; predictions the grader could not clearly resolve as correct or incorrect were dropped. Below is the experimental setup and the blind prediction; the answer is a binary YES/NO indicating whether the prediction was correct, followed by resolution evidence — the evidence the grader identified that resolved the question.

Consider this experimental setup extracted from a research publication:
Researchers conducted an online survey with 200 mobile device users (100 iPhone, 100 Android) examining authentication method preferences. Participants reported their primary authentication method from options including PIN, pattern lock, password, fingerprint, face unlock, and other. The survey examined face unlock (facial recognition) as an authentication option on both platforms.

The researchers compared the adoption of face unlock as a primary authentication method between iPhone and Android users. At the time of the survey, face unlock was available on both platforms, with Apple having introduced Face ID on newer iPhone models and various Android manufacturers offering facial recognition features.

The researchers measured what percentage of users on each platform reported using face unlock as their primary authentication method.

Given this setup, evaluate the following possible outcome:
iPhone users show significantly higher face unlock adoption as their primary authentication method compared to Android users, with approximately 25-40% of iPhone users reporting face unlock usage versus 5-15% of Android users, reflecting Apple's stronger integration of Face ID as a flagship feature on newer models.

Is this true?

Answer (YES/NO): NO